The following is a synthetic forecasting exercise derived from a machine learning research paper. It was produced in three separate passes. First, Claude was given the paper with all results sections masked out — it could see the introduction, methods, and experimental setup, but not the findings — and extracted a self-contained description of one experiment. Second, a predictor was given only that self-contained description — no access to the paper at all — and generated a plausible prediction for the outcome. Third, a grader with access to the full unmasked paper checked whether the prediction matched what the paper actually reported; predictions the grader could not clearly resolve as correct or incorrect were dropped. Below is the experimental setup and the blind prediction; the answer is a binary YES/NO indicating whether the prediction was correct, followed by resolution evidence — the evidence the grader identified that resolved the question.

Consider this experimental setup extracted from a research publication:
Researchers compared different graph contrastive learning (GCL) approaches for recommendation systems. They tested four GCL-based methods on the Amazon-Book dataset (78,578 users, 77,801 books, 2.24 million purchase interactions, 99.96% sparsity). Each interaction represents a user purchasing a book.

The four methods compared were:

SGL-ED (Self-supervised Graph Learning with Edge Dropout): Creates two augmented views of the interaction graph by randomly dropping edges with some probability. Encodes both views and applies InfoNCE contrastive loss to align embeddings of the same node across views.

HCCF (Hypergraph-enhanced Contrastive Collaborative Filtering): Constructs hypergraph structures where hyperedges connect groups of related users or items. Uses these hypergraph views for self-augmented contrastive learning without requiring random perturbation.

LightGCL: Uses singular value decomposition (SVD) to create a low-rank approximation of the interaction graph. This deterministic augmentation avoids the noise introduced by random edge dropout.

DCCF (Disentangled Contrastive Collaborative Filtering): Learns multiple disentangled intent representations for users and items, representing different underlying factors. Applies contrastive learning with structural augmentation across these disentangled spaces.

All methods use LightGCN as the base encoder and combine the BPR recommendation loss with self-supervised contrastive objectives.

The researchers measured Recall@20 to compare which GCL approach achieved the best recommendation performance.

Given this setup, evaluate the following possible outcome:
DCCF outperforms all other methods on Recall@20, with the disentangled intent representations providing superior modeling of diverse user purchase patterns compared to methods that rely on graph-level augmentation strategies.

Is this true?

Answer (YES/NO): YES